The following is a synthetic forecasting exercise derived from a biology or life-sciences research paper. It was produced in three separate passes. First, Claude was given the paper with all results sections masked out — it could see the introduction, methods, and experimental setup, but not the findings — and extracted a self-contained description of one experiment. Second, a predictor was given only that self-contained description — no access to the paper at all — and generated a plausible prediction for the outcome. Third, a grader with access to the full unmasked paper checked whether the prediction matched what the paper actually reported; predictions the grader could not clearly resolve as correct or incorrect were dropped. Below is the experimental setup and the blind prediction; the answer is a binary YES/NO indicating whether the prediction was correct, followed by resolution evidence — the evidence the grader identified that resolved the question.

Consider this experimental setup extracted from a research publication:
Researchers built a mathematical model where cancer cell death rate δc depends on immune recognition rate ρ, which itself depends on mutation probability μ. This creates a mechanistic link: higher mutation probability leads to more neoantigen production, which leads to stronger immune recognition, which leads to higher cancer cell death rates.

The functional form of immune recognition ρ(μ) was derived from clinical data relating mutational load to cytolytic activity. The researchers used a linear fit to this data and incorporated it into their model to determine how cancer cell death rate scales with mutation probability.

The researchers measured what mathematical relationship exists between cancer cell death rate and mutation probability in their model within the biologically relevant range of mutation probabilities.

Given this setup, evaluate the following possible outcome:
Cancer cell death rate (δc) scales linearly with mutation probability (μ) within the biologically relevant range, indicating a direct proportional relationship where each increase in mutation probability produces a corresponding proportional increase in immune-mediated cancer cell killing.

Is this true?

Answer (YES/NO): YES